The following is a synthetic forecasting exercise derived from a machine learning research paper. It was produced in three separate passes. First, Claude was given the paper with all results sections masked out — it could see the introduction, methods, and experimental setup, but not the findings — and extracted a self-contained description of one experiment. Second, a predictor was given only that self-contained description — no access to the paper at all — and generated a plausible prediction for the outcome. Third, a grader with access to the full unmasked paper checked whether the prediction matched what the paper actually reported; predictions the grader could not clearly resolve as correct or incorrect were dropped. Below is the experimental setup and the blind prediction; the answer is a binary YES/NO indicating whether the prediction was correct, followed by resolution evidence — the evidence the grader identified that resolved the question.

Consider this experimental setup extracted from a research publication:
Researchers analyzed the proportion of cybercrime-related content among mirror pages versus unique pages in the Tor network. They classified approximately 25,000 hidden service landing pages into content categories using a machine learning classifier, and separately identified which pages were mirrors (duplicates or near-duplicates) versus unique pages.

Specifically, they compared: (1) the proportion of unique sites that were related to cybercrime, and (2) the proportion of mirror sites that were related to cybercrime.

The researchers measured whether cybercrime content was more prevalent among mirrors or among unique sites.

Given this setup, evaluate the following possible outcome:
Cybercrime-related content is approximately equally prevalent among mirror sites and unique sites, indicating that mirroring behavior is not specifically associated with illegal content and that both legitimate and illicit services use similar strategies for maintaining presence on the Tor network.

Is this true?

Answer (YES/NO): NO